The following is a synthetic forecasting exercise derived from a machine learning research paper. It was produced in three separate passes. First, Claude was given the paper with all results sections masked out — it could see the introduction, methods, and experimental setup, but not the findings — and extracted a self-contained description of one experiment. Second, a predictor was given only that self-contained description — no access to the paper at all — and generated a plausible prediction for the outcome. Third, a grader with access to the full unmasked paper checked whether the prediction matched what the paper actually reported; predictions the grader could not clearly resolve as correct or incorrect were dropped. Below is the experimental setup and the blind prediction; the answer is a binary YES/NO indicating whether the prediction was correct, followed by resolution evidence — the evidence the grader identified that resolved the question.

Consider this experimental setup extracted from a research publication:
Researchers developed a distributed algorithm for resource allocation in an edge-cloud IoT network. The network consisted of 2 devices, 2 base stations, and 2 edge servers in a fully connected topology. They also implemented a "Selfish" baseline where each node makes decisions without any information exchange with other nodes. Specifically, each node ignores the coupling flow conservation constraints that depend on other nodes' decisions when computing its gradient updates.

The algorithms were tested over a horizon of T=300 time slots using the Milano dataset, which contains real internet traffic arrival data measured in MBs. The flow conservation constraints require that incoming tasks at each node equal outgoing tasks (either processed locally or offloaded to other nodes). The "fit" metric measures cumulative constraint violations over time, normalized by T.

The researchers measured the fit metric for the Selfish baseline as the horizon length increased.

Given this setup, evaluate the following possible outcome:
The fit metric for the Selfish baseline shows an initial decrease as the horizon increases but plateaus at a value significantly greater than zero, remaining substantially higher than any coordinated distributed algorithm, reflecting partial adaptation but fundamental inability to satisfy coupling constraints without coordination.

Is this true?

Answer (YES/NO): NO